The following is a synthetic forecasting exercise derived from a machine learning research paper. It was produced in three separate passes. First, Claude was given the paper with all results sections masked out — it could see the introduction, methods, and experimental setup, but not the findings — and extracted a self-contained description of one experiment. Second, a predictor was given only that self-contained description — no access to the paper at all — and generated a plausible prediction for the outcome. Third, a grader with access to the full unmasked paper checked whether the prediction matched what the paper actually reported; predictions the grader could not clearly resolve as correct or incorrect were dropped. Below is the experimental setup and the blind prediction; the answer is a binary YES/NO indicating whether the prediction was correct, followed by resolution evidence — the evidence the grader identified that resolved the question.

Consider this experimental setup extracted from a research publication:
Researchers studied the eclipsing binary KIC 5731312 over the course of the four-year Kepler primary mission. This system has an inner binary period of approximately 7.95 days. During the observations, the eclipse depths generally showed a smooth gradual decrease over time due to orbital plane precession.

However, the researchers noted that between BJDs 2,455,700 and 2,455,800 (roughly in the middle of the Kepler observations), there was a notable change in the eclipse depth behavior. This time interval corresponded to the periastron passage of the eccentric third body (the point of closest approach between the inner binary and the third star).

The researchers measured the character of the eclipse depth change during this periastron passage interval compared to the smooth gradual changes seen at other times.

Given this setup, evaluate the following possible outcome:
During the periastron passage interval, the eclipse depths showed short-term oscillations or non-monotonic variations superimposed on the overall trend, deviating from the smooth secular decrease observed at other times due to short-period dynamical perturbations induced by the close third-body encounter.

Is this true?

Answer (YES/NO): NO